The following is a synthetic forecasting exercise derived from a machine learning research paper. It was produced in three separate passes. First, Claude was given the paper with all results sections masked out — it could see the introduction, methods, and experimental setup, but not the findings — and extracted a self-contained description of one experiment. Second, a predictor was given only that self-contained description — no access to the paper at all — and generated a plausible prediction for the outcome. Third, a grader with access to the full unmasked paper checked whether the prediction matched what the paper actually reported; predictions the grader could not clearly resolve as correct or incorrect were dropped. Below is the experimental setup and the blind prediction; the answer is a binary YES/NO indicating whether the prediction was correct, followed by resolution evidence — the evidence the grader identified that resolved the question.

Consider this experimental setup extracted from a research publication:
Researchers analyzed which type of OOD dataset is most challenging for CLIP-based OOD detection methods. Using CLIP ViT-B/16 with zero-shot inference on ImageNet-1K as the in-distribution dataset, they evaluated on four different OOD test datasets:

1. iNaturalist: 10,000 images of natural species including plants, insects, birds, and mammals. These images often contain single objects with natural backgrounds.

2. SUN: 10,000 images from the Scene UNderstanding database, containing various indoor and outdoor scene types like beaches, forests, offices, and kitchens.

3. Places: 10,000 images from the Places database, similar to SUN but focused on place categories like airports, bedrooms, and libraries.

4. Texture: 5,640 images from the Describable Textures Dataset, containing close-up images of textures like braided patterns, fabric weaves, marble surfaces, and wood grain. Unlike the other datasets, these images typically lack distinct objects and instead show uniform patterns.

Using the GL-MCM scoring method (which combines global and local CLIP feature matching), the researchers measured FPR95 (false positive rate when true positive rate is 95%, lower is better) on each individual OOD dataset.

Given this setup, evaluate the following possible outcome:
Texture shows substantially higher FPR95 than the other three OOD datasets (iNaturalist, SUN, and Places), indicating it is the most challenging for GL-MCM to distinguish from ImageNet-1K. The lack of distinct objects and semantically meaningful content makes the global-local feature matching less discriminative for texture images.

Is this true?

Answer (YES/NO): YES